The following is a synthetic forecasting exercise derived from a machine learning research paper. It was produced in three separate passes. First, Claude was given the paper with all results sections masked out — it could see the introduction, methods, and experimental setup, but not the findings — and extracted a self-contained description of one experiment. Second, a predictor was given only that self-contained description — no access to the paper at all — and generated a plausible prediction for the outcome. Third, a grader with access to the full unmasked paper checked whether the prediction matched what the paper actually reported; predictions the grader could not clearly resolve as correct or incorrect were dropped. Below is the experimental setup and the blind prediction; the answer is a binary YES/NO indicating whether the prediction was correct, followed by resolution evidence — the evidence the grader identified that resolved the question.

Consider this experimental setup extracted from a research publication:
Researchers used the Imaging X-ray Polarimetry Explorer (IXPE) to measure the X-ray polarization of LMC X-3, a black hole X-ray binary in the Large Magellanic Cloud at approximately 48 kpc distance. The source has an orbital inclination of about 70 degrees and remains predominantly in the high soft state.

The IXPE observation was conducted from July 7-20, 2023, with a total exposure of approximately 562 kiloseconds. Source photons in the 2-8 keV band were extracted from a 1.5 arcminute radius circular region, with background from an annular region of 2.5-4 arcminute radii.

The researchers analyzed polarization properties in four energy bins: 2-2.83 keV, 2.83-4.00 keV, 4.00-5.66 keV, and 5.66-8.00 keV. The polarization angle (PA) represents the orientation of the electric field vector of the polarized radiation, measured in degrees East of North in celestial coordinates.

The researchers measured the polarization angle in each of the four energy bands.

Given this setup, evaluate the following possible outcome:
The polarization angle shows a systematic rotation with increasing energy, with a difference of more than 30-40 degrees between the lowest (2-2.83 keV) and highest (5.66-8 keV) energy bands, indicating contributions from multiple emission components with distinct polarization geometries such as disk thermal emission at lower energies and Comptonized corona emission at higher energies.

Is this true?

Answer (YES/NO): NO